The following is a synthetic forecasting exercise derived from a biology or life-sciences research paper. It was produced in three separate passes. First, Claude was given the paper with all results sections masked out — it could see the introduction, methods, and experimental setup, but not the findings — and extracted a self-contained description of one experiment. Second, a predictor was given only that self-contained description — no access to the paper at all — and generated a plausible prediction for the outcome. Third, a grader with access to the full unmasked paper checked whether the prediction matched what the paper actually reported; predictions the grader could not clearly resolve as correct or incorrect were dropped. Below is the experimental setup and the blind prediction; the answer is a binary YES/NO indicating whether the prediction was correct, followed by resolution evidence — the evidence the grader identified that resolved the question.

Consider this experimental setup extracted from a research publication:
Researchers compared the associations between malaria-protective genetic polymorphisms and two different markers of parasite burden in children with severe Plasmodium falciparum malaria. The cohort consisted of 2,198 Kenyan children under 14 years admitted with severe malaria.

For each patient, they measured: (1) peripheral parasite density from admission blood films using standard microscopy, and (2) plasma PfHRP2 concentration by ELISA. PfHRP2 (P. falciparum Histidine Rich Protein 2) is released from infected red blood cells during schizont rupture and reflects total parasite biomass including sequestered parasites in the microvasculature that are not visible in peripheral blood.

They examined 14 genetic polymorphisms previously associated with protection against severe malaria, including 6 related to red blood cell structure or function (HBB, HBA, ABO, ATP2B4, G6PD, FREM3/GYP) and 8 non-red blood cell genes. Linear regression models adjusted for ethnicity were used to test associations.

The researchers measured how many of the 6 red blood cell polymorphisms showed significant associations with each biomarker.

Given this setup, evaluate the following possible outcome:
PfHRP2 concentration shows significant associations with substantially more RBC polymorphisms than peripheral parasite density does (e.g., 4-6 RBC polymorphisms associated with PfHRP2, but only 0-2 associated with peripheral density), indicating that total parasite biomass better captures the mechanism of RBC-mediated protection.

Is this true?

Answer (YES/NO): NO